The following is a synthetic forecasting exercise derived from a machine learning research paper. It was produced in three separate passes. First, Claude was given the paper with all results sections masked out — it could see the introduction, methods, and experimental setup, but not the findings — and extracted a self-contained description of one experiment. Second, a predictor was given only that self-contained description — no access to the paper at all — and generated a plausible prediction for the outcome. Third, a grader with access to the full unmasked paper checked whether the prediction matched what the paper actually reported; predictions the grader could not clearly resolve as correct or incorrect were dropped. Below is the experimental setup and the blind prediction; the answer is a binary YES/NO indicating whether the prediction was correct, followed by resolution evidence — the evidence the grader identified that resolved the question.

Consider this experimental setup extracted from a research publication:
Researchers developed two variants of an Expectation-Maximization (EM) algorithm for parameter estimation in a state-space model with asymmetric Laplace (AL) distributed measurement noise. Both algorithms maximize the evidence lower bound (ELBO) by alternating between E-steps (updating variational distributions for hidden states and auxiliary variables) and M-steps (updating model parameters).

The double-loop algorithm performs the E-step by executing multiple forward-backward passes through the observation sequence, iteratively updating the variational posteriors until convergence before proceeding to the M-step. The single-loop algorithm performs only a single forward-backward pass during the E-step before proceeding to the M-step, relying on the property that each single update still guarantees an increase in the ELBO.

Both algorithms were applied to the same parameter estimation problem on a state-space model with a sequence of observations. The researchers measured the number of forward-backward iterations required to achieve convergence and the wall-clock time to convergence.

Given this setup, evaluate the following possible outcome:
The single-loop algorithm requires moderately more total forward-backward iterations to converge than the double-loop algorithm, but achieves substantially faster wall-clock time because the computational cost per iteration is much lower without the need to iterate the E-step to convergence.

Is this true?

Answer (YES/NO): NO